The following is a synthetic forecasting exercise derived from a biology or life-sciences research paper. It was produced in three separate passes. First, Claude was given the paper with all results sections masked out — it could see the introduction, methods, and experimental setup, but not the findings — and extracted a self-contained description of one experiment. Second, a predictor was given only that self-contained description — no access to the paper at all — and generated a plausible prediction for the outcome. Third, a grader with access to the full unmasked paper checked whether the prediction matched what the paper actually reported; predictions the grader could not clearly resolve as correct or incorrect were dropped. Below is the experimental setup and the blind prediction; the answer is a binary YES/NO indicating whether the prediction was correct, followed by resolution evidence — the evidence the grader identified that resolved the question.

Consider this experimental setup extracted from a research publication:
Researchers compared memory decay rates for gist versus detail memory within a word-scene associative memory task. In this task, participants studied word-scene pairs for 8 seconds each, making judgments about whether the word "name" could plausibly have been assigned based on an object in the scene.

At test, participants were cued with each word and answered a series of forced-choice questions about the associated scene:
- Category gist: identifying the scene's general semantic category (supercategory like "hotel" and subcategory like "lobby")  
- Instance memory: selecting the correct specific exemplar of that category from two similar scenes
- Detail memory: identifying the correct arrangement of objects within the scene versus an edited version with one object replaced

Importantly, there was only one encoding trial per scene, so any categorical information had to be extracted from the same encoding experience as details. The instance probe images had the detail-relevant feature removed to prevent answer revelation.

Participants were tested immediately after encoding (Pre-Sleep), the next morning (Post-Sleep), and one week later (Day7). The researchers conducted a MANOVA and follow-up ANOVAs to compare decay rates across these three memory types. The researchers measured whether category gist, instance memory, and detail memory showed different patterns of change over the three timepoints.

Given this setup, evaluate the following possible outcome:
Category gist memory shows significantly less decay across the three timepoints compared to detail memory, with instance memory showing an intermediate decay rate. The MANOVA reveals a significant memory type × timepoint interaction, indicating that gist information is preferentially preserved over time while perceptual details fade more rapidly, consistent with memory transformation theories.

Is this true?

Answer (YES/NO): NO